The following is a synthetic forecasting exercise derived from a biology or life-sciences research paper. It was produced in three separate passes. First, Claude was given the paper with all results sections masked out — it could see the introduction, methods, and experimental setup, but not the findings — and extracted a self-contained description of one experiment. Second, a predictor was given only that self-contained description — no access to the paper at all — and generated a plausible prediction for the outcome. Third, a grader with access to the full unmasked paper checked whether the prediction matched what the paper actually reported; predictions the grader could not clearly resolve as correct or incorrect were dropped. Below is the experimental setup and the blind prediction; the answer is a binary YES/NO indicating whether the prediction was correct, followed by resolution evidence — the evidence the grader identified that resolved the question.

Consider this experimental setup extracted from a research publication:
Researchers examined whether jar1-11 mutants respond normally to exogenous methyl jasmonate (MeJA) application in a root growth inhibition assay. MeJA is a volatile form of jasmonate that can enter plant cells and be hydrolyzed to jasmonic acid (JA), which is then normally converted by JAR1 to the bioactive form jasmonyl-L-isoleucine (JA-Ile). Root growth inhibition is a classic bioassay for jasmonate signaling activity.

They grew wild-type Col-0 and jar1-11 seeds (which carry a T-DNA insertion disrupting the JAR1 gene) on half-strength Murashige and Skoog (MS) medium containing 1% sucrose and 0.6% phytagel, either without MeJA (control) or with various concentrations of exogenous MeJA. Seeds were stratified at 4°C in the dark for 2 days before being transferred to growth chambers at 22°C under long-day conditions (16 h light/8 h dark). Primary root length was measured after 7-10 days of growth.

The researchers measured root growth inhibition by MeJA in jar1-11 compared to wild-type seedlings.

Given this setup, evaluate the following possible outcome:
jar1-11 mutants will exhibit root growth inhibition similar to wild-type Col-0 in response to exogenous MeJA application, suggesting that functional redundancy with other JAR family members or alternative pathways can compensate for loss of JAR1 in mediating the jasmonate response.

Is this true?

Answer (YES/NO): NO